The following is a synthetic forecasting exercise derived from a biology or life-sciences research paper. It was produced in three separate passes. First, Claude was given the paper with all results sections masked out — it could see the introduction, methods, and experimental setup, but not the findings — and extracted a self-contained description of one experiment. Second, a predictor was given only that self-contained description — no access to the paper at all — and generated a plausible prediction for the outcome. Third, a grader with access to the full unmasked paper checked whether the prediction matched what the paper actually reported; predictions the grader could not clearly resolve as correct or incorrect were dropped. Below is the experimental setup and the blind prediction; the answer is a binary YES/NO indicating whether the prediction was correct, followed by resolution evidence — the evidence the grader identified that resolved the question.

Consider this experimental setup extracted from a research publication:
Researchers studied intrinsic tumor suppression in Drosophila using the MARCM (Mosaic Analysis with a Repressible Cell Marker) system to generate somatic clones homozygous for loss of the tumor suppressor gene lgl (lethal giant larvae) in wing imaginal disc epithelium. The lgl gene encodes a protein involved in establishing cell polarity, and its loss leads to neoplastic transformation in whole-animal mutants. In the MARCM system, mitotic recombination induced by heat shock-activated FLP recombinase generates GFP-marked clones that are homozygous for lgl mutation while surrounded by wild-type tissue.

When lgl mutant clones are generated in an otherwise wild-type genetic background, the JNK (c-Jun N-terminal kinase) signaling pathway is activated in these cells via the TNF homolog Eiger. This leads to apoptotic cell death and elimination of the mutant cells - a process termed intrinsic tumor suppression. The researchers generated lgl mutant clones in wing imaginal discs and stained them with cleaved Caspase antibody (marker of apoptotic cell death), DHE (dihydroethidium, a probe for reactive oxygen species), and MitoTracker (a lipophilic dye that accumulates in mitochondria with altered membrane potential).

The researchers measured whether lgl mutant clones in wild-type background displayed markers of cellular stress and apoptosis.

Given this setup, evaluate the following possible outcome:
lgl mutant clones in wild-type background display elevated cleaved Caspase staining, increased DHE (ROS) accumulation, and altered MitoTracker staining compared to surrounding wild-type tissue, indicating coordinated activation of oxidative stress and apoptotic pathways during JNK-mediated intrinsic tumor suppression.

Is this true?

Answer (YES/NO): YES